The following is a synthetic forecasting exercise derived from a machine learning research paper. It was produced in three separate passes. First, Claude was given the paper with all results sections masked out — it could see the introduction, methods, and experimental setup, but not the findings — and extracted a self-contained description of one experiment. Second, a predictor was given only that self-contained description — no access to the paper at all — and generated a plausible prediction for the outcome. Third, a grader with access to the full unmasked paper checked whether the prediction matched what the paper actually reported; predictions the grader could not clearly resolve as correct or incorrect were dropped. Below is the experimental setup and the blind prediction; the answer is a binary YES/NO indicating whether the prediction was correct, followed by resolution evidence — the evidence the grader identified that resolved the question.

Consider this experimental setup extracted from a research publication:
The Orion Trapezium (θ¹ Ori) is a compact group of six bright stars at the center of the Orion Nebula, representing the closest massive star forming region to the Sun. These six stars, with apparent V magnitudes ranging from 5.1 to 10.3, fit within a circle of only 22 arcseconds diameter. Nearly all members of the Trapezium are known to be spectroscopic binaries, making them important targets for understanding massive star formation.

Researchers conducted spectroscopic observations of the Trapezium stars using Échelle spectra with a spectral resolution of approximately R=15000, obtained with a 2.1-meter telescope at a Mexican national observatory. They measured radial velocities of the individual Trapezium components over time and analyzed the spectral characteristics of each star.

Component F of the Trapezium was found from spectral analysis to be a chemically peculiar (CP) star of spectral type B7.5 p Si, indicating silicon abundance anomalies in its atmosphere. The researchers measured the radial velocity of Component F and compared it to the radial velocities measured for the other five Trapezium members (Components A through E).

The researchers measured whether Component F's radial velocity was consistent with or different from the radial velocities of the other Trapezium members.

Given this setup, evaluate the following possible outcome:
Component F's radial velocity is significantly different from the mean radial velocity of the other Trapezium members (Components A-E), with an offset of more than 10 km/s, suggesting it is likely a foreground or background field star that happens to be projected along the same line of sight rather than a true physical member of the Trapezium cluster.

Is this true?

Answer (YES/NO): NO